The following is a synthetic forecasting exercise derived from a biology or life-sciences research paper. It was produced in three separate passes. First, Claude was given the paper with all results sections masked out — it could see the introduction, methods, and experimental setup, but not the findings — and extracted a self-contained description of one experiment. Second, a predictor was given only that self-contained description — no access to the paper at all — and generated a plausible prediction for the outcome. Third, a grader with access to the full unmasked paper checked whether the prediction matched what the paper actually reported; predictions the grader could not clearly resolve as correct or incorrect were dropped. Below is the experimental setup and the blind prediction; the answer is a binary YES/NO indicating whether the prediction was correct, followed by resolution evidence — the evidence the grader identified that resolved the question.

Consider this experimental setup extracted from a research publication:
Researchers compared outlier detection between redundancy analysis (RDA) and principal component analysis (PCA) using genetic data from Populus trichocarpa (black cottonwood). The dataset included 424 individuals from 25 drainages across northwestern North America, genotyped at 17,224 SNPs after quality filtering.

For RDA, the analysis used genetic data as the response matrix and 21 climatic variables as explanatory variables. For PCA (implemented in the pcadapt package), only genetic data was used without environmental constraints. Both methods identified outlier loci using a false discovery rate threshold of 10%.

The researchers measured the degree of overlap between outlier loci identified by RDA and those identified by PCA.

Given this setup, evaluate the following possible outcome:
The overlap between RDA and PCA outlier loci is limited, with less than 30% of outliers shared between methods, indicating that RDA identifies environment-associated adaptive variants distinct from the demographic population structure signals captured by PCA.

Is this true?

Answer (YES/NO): YES